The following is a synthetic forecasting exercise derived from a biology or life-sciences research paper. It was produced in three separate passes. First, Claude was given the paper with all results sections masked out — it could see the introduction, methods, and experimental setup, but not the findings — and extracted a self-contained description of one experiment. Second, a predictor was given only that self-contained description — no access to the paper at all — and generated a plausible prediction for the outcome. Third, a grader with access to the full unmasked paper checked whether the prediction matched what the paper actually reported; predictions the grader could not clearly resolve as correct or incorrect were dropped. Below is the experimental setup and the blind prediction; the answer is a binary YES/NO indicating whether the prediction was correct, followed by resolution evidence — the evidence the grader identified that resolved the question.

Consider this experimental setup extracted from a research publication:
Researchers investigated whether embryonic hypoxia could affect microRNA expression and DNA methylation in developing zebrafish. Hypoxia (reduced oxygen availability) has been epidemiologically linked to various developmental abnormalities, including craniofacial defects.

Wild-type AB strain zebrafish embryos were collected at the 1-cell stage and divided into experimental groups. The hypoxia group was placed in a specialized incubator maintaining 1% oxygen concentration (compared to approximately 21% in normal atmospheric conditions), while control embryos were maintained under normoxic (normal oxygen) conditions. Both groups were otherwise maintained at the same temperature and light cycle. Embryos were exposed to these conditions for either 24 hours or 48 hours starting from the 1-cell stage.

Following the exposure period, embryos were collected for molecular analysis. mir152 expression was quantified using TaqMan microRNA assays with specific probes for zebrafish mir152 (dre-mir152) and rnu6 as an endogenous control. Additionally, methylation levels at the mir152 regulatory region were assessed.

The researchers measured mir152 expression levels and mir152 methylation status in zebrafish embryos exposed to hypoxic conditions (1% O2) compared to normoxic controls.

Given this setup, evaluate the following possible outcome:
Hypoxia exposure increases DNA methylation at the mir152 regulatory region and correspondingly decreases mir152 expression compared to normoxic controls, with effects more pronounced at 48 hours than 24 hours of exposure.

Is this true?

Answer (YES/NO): NO